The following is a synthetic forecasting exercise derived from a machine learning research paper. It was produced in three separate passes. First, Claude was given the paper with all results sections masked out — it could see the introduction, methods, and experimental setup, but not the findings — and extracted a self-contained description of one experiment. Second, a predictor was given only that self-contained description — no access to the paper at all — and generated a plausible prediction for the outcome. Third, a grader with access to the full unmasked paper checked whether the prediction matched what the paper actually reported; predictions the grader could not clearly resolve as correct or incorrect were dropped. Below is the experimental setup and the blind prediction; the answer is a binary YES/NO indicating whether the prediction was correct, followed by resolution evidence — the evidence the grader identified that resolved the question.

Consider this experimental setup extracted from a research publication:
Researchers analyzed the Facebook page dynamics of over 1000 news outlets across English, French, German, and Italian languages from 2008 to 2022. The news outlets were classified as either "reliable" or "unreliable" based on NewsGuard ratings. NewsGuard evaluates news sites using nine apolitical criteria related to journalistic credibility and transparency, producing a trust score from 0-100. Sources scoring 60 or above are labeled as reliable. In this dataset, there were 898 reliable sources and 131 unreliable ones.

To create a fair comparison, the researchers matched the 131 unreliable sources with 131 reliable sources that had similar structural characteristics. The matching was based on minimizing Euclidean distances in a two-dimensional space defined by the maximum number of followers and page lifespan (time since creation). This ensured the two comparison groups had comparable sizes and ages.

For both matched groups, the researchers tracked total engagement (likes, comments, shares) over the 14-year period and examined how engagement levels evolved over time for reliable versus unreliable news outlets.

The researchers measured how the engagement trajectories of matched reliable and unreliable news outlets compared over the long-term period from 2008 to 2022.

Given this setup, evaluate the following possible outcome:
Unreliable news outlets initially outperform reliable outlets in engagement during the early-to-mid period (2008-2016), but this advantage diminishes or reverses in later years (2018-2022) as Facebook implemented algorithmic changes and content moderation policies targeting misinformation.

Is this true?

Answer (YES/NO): NO